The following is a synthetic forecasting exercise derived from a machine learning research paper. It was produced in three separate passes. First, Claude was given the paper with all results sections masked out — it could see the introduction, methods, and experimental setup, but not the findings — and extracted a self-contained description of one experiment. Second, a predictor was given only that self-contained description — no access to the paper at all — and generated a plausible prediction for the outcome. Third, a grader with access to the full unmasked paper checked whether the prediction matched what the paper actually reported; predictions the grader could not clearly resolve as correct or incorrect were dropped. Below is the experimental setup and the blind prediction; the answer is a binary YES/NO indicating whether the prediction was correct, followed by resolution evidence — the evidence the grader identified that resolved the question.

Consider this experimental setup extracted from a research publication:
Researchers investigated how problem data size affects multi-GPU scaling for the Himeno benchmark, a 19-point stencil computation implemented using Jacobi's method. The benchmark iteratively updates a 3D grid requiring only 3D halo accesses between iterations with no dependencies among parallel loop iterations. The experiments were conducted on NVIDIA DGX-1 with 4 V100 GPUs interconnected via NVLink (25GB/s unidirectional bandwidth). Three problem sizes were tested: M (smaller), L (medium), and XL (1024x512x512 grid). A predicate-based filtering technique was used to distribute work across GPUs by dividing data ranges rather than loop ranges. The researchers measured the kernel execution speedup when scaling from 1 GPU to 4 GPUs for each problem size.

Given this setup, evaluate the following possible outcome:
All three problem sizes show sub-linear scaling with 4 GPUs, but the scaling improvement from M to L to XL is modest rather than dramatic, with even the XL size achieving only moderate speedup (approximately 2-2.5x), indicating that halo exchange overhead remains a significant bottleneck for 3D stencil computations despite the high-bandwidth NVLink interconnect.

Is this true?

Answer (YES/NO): NO